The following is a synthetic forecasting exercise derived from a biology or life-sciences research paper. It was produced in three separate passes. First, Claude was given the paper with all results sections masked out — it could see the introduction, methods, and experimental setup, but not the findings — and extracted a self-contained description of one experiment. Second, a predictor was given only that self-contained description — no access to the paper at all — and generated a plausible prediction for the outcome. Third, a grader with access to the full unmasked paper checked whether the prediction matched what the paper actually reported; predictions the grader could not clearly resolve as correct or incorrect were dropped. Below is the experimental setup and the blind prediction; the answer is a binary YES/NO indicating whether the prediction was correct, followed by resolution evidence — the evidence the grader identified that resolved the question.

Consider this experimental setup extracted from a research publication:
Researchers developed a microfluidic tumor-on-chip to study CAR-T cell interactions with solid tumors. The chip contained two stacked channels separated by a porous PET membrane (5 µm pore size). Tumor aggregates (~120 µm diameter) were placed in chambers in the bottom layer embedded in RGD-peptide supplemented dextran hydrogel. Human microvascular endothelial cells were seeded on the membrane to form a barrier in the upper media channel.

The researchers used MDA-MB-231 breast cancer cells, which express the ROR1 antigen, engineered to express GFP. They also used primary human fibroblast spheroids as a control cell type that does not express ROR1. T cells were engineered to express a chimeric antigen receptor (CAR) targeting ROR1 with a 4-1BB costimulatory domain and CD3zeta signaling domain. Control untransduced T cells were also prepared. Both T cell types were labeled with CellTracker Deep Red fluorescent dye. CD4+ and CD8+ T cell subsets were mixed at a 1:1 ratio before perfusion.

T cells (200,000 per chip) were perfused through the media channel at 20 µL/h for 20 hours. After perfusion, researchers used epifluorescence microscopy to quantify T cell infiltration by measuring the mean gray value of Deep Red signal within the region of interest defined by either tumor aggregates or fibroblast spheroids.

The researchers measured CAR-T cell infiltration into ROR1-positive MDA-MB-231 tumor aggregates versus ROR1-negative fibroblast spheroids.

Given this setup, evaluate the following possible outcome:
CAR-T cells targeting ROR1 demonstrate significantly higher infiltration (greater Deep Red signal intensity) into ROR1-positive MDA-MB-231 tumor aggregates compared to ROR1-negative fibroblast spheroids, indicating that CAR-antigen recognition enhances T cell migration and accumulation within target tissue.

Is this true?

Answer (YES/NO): YES